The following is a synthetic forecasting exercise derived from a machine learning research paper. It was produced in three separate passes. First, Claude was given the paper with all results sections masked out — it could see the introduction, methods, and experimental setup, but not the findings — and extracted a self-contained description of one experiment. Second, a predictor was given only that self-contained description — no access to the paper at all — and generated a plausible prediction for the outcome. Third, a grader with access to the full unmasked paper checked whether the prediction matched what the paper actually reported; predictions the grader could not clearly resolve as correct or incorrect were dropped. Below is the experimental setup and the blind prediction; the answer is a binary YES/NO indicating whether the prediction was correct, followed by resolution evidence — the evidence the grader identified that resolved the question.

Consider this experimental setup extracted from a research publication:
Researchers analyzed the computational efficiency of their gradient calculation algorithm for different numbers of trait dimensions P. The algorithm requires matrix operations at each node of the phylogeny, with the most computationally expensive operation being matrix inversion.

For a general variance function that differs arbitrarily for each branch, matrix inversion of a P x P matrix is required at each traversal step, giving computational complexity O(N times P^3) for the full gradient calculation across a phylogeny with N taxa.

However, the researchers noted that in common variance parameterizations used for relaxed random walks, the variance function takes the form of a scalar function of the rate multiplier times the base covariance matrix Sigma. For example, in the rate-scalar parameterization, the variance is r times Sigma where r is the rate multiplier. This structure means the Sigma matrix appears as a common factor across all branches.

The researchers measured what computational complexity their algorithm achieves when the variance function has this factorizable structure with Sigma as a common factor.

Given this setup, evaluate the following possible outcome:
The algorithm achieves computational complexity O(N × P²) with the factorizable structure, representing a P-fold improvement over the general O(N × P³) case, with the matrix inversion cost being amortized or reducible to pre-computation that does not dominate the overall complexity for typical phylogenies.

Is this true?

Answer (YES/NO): YES